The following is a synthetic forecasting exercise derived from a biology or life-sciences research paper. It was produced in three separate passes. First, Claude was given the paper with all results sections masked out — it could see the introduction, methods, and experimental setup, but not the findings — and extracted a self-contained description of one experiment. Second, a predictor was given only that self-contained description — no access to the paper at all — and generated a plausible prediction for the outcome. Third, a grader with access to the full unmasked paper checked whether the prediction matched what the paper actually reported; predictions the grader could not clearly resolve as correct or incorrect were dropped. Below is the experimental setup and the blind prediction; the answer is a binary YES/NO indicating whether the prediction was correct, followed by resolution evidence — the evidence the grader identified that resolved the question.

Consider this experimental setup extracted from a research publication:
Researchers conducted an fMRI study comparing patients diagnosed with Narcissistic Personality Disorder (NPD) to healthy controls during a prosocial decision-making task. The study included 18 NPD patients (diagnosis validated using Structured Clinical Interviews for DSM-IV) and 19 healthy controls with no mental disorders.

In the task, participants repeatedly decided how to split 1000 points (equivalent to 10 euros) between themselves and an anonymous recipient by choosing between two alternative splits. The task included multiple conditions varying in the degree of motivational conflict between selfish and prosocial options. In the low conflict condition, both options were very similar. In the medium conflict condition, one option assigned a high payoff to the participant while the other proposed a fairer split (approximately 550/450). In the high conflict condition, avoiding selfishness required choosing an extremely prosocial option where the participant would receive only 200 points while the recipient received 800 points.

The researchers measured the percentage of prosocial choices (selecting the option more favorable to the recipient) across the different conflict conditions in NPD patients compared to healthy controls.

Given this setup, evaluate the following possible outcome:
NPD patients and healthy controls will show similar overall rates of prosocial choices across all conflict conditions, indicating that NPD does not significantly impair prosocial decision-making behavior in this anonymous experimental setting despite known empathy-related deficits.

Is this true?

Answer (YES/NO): NO